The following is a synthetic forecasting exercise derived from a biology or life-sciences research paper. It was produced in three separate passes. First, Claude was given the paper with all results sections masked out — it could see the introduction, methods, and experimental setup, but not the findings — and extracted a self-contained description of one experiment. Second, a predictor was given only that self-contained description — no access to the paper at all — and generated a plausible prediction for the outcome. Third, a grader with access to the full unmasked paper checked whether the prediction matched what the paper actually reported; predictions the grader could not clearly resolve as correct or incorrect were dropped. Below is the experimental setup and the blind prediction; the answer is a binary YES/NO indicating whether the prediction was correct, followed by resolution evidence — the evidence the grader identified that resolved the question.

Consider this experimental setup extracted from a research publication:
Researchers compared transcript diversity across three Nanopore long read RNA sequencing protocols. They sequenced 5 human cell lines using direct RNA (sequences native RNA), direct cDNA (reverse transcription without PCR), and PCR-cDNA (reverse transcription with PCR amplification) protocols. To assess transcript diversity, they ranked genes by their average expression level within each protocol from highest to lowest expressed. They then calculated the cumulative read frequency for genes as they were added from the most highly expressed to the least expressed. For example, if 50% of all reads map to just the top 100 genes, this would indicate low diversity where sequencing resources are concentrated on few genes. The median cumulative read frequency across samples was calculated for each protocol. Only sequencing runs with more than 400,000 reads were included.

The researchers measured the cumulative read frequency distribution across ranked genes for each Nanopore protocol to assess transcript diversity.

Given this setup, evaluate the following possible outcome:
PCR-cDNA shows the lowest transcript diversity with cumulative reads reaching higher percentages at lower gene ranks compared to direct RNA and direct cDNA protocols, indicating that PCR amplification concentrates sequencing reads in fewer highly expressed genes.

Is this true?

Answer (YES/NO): YES